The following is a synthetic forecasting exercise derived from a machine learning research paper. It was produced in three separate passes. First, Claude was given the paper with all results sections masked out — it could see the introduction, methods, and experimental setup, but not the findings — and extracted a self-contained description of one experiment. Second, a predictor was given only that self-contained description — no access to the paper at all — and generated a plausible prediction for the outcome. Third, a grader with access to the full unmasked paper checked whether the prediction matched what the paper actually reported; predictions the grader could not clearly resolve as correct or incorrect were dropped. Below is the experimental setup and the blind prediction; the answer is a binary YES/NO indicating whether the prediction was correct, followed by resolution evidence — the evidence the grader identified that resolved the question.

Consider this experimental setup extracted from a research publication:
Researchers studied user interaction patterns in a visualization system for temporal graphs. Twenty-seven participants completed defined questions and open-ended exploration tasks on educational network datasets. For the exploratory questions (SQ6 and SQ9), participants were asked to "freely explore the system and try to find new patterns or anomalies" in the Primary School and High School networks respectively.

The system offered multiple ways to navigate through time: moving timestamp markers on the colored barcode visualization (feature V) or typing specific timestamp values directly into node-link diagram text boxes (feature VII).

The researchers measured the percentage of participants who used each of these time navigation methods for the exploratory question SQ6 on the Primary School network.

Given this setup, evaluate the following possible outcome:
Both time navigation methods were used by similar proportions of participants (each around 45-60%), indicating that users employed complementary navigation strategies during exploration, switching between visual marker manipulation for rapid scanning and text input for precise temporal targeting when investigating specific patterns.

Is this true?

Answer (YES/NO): NO